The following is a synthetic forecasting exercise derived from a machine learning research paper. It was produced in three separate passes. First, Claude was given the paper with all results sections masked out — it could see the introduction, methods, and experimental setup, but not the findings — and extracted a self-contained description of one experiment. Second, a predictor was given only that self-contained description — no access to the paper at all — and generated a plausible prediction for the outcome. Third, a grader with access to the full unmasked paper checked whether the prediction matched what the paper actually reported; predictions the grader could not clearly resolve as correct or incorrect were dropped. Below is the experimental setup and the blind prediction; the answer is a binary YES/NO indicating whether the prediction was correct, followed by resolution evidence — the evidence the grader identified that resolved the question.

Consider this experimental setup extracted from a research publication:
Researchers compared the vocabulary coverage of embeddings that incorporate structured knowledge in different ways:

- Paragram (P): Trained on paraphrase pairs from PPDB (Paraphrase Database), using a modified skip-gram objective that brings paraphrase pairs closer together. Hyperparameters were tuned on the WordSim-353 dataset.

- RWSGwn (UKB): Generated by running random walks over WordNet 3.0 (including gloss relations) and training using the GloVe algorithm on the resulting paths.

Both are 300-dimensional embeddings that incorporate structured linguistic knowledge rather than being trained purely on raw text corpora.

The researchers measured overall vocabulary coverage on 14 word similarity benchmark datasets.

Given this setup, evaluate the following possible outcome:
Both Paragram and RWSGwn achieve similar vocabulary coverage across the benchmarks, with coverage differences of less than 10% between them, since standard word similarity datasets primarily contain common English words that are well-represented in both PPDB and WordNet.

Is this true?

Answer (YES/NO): YES